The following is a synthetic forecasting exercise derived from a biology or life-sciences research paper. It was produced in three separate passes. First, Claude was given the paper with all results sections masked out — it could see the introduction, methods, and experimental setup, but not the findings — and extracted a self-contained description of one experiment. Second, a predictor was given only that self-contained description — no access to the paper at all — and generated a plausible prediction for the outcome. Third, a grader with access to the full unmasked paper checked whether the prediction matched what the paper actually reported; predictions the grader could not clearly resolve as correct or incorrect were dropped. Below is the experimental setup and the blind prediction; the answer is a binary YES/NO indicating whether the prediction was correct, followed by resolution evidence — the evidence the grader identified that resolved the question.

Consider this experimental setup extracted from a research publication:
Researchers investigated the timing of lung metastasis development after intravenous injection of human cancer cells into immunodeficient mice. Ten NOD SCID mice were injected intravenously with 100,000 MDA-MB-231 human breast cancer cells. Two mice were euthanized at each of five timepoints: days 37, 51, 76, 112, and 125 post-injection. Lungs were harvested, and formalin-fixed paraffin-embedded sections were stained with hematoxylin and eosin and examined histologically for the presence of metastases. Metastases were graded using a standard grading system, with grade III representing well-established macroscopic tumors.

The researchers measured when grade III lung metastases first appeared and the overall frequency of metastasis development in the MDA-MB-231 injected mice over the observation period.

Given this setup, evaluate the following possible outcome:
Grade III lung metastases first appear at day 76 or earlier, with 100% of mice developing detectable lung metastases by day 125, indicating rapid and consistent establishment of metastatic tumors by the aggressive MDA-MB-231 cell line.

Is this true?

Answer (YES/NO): NO